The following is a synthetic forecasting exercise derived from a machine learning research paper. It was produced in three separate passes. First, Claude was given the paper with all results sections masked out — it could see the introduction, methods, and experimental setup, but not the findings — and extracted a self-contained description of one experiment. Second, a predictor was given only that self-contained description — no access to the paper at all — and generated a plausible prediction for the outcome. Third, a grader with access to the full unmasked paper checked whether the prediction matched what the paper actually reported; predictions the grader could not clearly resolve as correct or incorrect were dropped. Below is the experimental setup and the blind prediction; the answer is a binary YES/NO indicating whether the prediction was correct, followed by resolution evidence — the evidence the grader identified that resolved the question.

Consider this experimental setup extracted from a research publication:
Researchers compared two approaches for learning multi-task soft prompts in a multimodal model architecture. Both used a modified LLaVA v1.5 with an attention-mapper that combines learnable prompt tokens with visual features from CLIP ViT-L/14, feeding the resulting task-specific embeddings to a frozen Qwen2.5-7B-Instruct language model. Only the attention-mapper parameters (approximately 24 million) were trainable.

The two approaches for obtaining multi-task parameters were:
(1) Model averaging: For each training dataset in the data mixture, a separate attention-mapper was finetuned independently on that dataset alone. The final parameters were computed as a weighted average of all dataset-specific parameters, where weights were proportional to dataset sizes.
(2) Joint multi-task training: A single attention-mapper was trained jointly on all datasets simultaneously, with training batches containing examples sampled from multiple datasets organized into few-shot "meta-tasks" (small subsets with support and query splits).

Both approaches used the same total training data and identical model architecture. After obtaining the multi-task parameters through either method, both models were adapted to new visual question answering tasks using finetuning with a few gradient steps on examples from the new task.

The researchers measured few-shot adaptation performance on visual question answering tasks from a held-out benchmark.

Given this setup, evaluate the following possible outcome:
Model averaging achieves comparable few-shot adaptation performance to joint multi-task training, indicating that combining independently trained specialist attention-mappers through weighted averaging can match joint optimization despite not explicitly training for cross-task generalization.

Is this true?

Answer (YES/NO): NO